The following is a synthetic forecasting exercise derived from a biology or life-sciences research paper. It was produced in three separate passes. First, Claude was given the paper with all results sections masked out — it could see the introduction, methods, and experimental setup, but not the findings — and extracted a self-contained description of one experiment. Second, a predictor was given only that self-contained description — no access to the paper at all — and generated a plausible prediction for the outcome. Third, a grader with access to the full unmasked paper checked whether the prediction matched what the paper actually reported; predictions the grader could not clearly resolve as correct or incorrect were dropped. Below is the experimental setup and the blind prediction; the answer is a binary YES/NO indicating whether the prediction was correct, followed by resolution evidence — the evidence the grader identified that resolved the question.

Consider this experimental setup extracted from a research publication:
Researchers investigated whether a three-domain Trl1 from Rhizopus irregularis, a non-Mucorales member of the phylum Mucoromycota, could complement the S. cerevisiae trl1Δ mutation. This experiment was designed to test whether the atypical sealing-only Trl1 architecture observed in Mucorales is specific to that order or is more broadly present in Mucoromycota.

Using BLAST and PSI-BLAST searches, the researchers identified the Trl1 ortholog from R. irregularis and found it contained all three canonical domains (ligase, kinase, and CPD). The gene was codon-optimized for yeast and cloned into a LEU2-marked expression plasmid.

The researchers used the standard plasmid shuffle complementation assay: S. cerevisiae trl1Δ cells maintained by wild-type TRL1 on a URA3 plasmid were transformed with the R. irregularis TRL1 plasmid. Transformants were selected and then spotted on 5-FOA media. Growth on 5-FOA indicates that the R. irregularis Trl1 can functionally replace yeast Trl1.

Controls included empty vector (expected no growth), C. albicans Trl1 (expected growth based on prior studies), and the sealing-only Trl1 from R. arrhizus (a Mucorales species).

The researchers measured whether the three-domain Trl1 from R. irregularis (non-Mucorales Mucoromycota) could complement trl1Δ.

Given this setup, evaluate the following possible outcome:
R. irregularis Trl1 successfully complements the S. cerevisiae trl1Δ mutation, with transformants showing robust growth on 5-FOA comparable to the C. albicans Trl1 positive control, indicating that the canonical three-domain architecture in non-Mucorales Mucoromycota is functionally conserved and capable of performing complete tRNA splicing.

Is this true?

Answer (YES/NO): YES